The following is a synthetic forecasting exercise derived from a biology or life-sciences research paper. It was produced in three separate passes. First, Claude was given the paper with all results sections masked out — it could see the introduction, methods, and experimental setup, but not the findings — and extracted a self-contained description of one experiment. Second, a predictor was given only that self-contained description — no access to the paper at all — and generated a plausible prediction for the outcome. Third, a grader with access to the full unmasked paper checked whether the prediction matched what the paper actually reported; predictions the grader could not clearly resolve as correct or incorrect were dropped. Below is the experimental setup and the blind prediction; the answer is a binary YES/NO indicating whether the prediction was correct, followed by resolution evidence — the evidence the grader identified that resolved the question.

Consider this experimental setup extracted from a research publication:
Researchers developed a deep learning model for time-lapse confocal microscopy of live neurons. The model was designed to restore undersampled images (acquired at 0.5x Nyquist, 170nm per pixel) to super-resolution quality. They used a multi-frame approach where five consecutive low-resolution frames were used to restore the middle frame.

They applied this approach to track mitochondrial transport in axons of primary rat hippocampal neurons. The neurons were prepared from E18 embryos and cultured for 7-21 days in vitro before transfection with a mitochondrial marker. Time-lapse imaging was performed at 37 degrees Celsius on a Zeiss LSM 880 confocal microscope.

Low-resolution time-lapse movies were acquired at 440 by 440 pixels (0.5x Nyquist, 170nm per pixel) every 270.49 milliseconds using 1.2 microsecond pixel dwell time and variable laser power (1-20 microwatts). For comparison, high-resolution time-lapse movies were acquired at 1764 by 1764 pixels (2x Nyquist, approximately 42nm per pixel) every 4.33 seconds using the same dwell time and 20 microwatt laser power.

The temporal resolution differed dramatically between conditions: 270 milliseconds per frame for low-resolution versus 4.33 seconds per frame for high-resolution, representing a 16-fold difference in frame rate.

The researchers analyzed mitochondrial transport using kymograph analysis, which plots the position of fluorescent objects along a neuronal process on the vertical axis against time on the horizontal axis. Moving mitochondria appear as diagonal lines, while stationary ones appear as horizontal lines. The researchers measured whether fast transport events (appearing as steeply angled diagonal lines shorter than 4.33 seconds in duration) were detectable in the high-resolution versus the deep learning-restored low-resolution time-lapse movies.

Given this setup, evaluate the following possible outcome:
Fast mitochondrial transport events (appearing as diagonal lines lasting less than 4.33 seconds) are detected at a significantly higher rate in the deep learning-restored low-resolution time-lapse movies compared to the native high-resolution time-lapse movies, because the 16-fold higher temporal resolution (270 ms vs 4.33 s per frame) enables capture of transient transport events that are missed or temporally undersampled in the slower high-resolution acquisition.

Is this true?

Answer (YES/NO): YES